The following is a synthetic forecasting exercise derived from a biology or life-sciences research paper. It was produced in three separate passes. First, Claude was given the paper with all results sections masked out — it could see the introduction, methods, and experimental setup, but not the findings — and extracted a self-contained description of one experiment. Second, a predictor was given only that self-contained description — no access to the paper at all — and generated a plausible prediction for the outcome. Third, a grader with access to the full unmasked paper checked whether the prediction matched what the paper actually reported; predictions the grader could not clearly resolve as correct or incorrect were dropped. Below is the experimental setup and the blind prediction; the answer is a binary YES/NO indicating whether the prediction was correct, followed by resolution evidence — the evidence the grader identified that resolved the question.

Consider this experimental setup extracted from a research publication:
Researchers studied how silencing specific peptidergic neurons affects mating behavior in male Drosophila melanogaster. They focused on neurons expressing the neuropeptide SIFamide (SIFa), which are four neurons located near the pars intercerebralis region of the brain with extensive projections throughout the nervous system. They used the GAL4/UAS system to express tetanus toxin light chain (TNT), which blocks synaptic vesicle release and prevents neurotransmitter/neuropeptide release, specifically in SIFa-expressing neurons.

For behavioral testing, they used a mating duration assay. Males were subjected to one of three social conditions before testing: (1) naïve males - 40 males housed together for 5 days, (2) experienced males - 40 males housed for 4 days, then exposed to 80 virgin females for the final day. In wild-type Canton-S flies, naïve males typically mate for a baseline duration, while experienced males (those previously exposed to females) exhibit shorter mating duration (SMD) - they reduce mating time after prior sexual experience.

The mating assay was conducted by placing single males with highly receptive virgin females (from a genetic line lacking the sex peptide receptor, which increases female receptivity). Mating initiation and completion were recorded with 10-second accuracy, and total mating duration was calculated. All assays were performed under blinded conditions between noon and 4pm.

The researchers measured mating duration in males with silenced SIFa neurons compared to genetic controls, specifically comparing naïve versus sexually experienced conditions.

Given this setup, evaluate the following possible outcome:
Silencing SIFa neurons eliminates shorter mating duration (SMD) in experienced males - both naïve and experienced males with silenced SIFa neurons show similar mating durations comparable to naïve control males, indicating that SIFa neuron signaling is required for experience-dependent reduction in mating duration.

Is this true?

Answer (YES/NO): YES